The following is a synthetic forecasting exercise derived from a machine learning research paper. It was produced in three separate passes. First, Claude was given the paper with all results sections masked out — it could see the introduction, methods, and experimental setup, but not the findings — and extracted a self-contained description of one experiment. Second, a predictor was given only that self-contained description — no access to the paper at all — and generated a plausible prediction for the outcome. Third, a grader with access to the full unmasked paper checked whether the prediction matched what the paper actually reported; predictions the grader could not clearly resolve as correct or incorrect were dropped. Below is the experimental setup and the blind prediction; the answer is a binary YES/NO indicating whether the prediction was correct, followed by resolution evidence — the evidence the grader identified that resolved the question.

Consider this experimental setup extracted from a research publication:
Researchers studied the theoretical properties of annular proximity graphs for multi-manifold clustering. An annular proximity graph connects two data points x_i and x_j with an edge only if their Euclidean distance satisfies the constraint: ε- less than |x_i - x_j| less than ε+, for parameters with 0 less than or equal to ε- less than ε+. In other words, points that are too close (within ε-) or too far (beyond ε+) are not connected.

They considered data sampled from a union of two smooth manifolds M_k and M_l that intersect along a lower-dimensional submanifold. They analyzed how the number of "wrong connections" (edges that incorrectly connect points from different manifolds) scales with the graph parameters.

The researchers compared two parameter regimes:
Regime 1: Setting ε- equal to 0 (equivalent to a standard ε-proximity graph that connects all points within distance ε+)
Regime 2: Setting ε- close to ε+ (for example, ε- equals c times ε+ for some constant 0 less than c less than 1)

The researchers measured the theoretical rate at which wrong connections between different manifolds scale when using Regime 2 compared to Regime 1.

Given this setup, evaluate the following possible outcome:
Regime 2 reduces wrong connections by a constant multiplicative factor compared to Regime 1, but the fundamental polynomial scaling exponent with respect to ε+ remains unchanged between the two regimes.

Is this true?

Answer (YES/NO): NO